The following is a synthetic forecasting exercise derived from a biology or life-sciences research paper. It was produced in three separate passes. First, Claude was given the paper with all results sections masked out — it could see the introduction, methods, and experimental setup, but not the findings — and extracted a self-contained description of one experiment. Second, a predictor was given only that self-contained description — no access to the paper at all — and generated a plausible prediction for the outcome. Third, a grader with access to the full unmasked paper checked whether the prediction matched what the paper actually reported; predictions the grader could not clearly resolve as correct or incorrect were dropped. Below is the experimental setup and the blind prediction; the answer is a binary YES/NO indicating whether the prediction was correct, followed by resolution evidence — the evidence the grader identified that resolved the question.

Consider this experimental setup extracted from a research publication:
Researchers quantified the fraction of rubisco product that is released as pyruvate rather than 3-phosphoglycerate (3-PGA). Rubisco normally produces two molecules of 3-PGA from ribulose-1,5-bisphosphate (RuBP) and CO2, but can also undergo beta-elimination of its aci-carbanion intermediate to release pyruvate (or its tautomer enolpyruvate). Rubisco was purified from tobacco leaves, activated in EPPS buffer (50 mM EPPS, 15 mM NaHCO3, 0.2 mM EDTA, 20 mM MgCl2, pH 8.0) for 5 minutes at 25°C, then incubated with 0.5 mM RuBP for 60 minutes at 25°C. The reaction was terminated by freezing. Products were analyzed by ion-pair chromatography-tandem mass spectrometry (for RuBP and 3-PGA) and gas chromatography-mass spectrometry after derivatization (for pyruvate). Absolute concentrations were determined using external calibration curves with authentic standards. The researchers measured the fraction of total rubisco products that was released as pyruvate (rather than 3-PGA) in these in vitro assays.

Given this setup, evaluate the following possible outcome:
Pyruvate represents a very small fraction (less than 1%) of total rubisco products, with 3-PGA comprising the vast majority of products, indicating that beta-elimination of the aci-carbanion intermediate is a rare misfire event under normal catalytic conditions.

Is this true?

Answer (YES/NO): YES